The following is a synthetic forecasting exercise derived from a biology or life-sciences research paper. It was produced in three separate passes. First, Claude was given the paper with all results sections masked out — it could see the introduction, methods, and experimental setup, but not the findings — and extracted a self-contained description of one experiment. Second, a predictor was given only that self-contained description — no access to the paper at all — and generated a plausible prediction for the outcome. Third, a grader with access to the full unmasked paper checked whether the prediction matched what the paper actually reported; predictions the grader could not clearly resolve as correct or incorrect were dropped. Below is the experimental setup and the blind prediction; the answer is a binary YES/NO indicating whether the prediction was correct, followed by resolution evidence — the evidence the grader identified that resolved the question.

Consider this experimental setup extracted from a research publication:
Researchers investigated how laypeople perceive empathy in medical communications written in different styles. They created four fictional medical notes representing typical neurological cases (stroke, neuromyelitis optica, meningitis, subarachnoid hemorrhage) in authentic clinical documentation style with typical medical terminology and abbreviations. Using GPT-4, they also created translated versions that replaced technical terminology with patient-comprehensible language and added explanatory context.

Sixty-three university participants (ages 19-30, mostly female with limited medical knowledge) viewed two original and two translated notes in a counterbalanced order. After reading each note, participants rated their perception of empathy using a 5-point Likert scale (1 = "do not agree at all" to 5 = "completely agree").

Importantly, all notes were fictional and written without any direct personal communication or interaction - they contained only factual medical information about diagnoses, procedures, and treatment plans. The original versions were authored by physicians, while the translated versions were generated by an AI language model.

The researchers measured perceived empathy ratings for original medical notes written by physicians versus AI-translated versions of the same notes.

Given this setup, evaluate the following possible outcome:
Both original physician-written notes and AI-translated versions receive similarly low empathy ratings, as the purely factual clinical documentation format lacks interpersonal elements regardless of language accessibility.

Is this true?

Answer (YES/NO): NO